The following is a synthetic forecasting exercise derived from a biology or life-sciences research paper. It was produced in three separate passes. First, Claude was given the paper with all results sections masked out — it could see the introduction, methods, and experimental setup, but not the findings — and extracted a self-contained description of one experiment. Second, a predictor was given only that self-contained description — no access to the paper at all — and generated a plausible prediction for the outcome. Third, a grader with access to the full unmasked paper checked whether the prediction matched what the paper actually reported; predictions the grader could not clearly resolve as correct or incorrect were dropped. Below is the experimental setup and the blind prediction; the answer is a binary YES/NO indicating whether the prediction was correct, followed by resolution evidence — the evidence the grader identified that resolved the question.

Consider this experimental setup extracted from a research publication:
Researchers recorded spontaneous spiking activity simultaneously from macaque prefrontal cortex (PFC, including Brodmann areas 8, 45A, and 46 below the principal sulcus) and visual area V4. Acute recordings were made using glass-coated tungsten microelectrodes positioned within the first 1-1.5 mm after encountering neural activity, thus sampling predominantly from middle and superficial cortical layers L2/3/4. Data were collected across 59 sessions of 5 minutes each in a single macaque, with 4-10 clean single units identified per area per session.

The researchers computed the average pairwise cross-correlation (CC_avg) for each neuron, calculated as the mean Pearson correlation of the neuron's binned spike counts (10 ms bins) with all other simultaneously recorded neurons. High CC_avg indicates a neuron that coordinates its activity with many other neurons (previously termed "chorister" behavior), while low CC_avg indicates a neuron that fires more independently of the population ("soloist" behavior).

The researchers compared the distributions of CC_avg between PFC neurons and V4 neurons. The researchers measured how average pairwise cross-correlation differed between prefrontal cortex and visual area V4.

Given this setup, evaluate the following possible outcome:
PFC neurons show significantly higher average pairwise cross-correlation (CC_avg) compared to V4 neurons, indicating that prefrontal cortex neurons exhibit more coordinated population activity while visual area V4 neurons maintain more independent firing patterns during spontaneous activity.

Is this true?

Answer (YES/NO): NO